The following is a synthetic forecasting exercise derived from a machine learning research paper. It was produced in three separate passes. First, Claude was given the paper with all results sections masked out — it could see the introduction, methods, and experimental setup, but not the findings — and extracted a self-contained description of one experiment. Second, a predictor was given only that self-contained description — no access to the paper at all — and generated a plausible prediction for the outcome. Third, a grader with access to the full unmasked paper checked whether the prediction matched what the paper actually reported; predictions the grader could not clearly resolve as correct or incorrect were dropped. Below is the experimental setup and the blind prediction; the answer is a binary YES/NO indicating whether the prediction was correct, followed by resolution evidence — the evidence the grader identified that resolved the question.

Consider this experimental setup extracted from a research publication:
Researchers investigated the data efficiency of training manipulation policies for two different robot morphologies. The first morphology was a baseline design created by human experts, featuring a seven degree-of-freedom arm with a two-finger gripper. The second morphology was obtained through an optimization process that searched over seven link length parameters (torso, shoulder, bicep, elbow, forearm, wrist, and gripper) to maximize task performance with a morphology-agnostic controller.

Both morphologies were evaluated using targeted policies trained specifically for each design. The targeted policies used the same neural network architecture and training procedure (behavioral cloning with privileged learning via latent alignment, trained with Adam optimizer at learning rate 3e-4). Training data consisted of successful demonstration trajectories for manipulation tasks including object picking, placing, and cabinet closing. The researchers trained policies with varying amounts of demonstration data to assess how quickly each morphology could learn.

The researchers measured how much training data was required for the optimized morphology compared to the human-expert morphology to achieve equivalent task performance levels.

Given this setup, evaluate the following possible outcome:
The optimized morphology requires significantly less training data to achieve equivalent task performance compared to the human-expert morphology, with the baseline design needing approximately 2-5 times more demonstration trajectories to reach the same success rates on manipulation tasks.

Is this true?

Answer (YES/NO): NO